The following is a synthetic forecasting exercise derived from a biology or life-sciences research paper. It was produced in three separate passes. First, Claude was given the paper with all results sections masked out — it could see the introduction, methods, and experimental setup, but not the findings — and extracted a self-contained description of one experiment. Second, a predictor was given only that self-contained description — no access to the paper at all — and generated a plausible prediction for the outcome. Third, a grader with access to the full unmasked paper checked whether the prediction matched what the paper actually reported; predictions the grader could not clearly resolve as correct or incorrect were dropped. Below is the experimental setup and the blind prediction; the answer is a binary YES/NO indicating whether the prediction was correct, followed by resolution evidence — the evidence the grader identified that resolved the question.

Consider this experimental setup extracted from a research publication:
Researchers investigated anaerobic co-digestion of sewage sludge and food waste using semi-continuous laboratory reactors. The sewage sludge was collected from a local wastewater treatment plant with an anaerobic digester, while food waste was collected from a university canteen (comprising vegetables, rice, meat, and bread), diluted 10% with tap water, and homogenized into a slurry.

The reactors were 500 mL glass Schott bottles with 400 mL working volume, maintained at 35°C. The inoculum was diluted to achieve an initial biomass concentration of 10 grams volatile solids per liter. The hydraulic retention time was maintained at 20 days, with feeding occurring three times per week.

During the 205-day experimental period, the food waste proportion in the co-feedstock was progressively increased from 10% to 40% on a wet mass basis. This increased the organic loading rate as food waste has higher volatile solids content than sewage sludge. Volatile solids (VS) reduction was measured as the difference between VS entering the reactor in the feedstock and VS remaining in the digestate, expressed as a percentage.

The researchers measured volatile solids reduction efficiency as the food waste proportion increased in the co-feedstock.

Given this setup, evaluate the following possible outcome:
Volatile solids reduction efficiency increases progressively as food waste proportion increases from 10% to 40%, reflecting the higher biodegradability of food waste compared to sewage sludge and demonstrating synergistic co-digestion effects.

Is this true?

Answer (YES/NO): NO